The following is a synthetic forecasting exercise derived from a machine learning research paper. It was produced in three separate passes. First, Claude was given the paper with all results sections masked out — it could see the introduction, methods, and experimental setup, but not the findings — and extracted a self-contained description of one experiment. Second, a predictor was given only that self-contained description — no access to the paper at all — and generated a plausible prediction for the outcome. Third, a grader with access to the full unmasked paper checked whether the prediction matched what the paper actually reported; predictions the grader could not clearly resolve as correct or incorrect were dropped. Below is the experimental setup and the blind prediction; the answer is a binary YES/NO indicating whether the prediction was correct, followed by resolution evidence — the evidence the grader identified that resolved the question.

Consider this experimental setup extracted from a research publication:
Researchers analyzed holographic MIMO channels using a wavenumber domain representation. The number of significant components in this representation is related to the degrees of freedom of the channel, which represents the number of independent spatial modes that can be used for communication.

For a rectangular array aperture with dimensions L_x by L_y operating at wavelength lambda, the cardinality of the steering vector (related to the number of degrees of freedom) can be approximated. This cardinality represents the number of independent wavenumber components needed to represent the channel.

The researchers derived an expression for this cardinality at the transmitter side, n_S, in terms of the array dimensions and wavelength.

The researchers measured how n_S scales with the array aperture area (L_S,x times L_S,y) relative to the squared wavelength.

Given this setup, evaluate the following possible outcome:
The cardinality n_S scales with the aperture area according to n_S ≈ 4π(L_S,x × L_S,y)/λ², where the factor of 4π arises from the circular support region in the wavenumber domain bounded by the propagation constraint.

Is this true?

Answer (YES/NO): NO